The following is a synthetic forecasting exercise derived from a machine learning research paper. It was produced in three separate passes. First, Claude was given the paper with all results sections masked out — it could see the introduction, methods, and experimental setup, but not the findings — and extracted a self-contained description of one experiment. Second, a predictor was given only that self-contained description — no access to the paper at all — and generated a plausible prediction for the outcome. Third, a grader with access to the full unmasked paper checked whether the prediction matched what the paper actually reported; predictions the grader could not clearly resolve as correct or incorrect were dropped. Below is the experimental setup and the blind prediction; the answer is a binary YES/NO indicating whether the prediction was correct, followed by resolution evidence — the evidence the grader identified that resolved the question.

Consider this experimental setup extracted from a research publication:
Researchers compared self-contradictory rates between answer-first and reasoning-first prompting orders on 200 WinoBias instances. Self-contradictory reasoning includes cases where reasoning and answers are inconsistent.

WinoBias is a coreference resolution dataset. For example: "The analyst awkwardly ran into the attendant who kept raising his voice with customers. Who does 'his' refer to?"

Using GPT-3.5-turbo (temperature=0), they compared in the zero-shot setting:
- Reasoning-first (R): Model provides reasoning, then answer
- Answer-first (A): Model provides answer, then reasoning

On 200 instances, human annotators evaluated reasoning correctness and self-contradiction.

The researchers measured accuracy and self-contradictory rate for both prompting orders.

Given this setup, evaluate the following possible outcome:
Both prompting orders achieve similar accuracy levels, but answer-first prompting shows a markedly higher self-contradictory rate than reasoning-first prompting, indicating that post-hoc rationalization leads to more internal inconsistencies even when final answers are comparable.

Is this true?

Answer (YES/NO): YES